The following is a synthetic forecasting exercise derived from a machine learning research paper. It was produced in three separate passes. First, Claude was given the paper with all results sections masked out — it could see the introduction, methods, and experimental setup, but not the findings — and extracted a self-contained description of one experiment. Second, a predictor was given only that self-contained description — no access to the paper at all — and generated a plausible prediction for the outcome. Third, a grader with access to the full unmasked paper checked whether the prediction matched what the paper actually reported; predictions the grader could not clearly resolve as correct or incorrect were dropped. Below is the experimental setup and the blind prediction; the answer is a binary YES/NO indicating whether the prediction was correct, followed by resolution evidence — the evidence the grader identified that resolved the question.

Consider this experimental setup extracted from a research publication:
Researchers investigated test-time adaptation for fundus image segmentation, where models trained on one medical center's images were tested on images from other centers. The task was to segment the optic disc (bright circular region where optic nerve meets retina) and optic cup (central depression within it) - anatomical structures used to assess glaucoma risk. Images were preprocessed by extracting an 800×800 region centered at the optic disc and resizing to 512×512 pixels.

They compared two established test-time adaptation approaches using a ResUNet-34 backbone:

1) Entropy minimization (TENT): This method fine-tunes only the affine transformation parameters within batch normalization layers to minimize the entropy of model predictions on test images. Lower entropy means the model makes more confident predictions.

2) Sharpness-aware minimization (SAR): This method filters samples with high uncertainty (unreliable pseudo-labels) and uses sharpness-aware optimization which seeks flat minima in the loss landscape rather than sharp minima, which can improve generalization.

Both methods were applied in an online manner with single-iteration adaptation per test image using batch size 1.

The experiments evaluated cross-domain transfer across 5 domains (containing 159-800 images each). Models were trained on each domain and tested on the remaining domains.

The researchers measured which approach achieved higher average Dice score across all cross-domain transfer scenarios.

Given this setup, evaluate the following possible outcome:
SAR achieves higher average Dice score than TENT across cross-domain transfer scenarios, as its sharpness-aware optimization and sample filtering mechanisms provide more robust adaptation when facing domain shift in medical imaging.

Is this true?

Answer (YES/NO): YES